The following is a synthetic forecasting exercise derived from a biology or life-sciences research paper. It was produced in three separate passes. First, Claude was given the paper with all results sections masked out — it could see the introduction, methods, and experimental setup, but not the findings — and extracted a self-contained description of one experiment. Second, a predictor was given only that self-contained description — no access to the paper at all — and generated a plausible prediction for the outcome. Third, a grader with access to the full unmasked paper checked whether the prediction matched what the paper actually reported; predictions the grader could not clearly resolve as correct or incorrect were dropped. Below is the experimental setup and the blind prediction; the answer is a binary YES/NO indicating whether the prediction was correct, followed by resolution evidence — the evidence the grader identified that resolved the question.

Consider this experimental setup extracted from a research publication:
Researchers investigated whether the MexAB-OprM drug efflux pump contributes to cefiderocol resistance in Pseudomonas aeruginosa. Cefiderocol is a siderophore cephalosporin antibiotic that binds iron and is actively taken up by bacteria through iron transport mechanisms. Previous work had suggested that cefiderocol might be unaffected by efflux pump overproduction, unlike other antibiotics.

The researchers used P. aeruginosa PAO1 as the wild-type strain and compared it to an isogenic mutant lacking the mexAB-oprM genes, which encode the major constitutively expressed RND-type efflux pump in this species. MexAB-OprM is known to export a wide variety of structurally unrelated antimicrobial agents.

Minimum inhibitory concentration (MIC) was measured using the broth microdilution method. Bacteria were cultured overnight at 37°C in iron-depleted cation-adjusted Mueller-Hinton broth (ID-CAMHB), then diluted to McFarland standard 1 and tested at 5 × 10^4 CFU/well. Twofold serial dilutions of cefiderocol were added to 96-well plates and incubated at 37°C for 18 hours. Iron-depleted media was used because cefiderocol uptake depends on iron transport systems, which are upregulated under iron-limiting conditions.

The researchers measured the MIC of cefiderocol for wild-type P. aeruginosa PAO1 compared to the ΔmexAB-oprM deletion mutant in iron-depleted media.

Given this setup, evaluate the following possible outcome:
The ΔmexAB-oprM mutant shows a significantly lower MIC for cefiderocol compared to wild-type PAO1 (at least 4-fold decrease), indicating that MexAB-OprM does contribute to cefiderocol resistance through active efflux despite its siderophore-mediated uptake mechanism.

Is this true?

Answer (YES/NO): YES